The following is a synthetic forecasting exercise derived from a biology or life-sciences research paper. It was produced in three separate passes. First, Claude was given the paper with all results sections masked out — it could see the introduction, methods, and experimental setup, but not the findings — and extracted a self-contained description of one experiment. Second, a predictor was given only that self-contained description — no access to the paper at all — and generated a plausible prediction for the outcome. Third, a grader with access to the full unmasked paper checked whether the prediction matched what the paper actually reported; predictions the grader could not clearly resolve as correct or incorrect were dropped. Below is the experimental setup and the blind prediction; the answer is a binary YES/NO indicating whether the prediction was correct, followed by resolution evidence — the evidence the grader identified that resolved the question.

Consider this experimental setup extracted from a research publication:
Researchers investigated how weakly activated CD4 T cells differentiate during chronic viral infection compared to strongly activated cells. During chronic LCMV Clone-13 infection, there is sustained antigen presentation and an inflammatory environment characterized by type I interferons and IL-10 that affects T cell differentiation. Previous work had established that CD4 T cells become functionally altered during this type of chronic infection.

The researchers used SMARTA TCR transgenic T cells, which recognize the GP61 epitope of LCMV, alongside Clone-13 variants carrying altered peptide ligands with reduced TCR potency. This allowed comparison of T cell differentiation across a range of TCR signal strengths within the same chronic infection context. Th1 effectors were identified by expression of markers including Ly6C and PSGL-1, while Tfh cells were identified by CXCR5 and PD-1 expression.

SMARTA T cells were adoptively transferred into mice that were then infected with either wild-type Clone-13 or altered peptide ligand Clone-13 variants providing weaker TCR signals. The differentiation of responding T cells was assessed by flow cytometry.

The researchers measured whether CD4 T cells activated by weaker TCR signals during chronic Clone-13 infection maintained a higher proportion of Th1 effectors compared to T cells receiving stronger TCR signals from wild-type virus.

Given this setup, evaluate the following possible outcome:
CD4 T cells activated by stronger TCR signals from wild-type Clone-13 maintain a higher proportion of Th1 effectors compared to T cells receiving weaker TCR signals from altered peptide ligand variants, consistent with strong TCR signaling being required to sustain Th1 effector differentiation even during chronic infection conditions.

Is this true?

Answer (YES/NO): NO